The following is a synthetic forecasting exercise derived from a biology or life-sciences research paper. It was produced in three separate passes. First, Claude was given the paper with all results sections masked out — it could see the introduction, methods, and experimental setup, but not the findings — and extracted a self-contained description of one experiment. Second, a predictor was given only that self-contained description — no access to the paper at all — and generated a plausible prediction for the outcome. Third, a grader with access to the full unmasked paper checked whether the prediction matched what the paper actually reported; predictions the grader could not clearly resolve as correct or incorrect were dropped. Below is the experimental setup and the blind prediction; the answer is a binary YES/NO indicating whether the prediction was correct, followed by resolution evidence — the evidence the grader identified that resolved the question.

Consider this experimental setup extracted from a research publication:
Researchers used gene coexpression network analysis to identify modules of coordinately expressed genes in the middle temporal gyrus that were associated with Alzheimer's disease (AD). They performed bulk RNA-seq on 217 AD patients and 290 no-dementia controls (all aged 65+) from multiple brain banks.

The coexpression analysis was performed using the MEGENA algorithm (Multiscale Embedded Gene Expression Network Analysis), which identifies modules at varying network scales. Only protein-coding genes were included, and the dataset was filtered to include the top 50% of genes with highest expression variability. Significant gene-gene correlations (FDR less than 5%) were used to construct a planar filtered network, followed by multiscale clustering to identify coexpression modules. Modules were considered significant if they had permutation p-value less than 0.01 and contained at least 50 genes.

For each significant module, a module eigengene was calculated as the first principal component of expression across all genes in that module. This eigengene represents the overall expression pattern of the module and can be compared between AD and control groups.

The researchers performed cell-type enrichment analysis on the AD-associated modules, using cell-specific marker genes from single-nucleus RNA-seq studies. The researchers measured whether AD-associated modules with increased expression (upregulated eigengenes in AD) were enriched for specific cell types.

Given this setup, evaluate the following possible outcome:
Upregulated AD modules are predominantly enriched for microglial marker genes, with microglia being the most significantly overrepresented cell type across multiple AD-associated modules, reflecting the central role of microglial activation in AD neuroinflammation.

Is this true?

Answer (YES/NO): NO